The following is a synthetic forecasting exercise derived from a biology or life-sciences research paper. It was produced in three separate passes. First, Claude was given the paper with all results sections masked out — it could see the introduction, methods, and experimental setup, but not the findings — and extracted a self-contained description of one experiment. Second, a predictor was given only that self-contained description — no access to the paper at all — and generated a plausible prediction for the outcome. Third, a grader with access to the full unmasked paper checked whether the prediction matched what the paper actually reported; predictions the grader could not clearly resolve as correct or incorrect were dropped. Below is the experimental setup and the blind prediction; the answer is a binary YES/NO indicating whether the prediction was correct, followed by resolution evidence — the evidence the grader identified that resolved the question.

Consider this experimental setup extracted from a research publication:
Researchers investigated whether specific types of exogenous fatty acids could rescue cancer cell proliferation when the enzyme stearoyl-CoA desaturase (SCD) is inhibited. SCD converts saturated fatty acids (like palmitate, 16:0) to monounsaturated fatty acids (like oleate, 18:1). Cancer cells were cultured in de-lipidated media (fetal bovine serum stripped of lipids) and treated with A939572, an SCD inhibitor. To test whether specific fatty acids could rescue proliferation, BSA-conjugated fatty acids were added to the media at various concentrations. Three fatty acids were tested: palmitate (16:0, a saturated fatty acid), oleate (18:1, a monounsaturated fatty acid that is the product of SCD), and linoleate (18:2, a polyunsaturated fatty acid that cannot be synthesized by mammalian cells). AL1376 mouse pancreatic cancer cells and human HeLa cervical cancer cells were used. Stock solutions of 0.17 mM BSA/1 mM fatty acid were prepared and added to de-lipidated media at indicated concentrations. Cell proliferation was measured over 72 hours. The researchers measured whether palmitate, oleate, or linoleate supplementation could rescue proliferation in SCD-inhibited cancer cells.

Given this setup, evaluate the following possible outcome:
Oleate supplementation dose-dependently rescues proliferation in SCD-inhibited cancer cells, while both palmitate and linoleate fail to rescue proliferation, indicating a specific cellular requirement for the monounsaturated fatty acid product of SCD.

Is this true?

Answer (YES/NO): NO